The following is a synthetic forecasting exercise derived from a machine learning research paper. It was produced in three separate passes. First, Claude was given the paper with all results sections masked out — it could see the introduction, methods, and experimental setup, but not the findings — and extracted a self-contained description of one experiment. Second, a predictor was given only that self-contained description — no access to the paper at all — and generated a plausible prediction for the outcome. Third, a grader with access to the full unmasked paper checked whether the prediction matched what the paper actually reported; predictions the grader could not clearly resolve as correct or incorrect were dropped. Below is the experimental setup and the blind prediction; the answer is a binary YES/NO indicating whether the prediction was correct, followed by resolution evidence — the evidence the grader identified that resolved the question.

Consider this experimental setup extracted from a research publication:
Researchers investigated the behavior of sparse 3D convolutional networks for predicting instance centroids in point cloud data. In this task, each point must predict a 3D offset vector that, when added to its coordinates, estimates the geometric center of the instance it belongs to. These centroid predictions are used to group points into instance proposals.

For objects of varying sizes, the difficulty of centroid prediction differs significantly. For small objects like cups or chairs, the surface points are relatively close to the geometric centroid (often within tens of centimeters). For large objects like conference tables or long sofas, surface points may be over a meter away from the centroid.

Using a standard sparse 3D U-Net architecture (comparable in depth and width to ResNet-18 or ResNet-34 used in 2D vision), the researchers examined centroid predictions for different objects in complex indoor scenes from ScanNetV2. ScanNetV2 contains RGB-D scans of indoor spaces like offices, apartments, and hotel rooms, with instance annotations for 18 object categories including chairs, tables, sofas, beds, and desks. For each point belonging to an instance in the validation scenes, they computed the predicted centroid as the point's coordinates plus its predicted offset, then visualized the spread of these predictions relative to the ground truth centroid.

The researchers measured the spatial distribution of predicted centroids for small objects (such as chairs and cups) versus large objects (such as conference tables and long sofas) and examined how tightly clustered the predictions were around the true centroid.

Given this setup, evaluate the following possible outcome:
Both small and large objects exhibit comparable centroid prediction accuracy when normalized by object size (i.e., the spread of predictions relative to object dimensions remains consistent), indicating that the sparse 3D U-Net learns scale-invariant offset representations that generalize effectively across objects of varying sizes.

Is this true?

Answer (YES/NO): NO